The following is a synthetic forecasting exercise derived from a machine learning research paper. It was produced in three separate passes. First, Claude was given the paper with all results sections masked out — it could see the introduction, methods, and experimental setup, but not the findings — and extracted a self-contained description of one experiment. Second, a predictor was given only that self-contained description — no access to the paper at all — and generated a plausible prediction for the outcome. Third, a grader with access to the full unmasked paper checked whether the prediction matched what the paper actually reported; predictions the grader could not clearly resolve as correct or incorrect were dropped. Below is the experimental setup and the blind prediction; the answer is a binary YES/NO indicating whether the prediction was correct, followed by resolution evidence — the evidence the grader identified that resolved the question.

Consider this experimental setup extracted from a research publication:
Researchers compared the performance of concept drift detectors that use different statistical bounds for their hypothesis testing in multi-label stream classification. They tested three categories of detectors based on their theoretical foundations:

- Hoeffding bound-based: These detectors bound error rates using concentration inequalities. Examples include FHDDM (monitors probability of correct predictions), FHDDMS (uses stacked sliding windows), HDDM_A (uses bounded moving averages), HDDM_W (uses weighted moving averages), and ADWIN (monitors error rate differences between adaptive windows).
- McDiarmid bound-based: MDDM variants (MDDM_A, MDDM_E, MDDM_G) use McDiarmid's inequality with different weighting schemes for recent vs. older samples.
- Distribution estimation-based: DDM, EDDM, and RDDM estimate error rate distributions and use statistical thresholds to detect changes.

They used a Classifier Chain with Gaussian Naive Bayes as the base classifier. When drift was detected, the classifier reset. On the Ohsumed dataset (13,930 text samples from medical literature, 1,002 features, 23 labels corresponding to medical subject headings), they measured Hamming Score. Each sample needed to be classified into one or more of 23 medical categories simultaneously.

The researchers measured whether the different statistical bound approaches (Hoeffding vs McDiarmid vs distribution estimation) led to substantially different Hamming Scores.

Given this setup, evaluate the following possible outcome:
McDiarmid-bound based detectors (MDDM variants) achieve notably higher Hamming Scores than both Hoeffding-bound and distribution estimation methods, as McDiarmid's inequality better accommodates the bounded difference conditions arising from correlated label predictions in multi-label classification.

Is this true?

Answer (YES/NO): NO